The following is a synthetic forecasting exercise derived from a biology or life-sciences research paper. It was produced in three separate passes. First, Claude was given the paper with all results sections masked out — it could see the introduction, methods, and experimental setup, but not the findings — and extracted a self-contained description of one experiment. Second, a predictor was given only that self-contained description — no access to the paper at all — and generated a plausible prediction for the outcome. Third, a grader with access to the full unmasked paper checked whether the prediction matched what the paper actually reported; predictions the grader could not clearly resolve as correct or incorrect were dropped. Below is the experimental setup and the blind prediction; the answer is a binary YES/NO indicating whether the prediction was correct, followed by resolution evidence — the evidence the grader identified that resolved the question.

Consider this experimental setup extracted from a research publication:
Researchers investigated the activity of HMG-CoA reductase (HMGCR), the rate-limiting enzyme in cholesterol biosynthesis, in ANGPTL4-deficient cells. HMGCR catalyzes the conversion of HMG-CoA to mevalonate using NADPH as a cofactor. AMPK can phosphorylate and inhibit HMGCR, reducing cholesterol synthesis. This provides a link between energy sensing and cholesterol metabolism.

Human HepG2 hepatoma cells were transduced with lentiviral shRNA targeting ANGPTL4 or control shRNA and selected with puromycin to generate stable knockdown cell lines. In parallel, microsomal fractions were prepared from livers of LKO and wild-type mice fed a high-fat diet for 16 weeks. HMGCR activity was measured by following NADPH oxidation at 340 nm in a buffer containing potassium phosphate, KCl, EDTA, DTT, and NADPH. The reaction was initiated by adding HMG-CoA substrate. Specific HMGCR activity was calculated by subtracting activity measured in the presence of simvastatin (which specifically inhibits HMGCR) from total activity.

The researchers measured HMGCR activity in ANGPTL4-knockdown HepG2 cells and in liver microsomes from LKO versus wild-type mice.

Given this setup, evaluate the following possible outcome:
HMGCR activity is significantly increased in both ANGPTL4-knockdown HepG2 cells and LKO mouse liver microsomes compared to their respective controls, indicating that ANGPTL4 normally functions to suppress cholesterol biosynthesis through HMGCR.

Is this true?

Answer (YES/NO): NO